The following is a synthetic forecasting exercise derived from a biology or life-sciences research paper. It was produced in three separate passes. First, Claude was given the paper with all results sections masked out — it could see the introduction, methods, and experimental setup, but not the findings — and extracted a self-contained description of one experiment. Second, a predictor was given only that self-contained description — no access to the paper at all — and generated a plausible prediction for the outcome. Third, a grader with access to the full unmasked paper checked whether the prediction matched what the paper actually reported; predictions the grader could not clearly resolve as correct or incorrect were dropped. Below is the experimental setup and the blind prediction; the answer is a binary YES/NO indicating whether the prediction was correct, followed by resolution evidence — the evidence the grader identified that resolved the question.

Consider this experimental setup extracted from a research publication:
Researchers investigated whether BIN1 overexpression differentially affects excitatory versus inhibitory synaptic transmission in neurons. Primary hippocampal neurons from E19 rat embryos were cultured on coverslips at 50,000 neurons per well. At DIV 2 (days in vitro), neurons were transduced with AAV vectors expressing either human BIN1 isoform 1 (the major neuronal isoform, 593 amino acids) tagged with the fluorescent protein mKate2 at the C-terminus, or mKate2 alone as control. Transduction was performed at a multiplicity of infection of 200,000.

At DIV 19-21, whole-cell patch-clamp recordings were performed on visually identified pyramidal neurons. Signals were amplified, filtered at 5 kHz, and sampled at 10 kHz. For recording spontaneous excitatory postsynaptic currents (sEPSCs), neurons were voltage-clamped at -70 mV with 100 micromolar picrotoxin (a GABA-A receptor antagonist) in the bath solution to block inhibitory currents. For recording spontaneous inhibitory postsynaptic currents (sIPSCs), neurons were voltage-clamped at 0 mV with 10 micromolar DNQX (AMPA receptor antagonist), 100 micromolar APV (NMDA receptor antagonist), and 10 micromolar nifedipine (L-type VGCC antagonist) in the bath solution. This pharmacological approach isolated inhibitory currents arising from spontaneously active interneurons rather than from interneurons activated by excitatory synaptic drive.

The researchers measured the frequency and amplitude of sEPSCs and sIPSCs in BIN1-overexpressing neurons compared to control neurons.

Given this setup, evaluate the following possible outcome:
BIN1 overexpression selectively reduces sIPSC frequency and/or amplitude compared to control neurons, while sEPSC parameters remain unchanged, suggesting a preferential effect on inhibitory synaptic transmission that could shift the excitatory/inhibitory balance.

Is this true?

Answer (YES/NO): NO